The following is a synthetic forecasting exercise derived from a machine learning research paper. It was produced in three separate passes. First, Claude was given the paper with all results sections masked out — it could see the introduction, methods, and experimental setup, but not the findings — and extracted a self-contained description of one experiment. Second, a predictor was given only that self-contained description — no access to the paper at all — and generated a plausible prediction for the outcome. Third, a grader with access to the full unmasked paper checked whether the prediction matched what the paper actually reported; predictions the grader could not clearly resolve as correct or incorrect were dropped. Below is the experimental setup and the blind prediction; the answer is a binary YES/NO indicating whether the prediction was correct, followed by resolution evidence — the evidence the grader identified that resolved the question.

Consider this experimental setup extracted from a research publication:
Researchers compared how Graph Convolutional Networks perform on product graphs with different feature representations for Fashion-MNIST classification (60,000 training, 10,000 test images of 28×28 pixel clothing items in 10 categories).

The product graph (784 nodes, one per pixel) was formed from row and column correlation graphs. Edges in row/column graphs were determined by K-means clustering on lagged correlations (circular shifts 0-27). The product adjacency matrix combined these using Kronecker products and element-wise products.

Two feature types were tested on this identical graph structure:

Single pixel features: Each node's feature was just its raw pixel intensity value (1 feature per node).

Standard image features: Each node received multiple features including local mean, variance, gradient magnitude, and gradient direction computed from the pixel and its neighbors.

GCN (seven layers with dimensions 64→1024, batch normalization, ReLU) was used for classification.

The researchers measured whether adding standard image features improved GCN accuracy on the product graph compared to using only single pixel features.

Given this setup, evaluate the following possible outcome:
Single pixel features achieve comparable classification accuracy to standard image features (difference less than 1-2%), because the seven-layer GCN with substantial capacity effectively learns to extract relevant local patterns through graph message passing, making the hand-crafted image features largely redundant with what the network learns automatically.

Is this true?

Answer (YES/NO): NO